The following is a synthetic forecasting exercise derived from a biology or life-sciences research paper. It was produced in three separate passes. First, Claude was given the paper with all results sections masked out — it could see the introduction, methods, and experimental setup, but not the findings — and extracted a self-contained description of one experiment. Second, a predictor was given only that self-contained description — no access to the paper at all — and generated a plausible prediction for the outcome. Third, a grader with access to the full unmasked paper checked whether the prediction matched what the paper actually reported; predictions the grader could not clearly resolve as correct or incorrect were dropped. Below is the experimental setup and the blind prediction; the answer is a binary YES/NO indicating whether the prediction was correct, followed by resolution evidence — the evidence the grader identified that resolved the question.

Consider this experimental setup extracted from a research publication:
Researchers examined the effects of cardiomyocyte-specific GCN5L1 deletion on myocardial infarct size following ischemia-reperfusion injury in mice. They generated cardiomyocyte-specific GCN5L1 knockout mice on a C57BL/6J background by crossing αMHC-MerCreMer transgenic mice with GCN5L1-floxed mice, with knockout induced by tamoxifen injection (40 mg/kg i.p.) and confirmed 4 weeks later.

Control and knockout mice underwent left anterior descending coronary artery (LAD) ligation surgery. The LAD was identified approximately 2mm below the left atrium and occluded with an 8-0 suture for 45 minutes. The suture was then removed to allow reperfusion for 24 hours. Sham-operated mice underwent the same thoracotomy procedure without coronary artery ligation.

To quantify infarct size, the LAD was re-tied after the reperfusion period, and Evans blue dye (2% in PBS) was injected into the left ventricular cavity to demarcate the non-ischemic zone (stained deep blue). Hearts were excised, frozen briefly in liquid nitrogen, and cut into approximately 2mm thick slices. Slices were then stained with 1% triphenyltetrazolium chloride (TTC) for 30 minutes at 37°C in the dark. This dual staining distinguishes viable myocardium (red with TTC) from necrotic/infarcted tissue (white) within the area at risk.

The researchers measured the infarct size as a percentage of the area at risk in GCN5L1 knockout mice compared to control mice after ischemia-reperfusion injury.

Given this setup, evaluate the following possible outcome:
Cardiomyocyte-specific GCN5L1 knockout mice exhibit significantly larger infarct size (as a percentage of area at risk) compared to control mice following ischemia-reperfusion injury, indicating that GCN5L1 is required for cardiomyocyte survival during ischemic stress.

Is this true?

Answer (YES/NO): NO